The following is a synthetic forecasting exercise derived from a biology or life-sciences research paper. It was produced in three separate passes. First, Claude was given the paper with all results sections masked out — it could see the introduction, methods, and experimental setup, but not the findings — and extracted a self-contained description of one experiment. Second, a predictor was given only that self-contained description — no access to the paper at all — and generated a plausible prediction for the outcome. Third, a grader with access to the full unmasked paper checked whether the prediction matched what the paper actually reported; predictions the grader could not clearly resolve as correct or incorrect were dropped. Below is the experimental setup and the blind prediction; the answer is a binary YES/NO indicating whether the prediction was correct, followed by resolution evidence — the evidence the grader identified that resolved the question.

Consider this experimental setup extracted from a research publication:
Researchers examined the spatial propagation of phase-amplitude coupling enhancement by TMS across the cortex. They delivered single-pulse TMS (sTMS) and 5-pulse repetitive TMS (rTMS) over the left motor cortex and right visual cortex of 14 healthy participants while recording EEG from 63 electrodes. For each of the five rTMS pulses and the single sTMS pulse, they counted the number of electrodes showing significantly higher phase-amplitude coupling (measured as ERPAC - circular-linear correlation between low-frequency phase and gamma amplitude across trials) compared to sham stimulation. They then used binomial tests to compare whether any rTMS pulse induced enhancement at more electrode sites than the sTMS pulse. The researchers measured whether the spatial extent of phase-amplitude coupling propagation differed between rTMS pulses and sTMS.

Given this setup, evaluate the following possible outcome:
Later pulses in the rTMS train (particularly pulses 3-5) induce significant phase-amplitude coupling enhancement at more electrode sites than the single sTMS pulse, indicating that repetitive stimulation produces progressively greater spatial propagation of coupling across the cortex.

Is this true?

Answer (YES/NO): NO